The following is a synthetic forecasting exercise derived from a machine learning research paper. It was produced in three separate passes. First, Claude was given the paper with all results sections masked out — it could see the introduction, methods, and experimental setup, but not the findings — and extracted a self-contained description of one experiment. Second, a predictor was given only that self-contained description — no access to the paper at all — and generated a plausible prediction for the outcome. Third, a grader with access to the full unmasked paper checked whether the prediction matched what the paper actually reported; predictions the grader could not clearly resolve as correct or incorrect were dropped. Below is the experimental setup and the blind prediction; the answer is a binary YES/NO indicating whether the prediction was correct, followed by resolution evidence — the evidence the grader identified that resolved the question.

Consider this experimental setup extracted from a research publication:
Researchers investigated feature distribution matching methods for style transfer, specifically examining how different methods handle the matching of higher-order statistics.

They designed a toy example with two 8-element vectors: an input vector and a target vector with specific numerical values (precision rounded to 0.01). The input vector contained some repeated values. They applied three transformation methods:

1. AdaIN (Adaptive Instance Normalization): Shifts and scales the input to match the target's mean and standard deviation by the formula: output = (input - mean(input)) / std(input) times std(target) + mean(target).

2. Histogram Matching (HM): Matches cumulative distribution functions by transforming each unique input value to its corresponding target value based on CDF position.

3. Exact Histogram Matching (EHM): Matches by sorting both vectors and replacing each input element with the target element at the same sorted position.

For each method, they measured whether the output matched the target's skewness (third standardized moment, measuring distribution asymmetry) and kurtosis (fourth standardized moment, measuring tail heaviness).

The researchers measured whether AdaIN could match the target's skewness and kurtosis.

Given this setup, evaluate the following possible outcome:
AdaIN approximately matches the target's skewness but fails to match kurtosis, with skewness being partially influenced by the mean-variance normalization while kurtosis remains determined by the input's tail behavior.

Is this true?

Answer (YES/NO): NO